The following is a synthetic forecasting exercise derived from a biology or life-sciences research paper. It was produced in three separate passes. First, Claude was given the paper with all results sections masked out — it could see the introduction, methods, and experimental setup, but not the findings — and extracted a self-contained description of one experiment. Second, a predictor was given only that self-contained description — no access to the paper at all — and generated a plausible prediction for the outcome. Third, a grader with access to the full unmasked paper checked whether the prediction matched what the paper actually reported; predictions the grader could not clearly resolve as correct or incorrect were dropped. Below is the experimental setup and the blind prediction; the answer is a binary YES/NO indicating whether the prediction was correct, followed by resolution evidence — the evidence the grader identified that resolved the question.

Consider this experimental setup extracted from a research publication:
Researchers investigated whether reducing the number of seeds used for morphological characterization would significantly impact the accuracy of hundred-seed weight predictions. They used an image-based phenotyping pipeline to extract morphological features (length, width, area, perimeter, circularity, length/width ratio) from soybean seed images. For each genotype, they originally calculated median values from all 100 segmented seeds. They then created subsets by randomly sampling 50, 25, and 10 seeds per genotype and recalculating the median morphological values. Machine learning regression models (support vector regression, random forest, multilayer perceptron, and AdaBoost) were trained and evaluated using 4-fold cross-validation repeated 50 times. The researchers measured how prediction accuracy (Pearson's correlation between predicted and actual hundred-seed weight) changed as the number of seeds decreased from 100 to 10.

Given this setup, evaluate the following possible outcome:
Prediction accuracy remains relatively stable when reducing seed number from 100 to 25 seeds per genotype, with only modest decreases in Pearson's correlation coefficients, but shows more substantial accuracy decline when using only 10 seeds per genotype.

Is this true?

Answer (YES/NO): YES